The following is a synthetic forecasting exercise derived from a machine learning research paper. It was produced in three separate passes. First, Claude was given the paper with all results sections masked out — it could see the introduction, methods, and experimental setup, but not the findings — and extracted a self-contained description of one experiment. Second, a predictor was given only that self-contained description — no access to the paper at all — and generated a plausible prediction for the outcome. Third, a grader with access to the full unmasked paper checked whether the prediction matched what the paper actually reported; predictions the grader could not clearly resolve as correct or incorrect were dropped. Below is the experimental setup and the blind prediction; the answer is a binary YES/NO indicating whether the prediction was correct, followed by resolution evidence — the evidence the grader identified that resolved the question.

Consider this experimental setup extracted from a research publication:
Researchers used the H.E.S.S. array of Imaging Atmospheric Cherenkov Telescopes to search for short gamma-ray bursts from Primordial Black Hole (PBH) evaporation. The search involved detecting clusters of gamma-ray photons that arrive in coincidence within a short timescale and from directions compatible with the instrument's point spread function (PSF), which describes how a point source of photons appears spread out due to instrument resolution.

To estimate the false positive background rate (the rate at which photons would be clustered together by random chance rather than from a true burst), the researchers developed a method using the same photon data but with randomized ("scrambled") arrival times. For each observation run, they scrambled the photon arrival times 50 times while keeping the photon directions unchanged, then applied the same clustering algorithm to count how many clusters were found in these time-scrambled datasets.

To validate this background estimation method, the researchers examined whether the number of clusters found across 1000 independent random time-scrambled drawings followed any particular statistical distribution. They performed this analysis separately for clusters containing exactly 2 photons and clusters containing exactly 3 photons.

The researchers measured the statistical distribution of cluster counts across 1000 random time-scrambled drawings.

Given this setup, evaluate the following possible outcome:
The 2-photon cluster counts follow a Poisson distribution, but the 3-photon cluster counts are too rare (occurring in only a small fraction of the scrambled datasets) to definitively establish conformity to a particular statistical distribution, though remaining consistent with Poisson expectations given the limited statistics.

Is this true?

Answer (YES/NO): NO